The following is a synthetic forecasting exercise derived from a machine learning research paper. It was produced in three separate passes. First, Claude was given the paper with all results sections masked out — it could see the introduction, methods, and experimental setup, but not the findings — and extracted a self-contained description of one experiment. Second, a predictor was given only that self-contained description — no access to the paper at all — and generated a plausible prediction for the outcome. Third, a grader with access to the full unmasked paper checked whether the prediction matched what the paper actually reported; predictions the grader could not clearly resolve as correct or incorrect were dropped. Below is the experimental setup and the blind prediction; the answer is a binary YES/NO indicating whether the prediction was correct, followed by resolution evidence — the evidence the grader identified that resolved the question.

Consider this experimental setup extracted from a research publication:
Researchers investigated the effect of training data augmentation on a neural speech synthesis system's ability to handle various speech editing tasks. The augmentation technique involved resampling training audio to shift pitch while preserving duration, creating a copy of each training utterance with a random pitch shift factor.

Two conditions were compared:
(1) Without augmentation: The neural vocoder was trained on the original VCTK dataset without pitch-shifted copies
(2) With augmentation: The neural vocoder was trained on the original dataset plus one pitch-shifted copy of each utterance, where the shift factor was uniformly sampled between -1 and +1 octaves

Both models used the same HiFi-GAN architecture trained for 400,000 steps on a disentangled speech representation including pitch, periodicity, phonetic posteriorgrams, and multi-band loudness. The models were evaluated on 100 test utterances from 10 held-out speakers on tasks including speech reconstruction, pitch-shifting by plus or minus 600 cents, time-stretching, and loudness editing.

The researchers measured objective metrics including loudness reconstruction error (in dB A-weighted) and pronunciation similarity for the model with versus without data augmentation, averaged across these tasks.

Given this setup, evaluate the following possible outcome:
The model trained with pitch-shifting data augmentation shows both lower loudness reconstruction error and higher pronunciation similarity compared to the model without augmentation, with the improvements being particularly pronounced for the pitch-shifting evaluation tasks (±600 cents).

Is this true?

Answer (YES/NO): NO